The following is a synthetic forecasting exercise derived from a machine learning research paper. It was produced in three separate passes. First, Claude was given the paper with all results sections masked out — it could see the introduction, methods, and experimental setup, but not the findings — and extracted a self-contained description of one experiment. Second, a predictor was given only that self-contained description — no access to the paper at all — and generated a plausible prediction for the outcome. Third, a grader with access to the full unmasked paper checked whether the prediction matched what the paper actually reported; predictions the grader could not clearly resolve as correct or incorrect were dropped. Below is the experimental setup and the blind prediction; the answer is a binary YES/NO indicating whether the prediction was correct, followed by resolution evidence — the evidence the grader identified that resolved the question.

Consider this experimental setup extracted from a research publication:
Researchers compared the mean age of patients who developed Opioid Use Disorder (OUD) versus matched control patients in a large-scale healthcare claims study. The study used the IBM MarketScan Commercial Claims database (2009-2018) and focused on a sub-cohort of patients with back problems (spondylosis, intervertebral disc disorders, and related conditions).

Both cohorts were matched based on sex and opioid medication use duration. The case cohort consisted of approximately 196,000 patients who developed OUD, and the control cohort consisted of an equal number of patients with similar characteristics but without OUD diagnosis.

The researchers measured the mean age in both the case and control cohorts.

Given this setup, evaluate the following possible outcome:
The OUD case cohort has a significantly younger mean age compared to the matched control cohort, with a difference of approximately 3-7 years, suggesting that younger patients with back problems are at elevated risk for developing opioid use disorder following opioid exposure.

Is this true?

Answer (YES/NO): YES